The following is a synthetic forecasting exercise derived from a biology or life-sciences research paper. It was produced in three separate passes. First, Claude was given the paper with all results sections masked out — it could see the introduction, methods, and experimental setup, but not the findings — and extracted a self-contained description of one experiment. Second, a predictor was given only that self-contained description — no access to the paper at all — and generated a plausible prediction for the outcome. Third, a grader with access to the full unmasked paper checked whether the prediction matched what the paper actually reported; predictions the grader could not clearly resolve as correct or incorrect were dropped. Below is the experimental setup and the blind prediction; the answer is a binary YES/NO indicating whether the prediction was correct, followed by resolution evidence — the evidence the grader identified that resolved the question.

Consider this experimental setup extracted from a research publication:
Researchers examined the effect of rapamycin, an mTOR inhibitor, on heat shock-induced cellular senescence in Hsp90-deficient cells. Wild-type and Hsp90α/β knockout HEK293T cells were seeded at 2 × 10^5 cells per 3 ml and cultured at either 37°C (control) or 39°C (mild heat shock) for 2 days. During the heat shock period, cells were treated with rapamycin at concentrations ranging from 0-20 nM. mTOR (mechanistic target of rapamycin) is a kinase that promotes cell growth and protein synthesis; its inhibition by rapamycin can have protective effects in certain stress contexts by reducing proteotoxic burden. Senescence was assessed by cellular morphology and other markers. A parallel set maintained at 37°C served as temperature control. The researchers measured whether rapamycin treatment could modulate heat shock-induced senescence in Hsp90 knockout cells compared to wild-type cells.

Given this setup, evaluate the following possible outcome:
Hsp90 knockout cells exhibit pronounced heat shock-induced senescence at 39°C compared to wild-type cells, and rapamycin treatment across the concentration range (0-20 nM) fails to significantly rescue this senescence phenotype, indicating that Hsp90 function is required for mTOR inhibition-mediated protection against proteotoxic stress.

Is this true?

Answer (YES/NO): NO